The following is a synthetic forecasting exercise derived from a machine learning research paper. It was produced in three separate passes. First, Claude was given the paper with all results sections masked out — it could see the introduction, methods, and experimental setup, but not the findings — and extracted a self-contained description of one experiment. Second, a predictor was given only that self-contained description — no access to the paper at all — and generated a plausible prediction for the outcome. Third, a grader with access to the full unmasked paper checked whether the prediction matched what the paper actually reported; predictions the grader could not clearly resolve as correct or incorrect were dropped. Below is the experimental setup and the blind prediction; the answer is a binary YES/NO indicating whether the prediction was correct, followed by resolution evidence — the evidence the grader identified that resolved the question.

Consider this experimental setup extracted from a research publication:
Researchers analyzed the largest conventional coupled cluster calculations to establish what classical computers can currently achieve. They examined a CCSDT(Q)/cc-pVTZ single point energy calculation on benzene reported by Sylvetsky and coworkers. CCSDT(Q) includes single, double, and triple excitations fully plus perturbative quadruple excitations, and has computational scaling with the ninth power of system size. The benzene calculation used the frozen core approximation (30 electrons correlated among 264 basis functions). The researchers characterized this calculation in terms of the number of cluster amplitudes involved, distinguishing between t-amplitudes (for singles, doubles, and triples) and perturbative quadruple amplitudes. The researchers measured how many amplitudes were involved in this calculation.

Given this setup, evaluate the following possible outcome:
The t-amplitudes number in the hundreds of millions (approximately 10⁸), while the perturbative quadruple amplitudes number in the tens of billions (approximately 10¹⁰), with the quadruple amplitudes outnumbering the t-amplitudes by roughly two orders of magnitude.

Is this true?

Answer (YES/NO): NO